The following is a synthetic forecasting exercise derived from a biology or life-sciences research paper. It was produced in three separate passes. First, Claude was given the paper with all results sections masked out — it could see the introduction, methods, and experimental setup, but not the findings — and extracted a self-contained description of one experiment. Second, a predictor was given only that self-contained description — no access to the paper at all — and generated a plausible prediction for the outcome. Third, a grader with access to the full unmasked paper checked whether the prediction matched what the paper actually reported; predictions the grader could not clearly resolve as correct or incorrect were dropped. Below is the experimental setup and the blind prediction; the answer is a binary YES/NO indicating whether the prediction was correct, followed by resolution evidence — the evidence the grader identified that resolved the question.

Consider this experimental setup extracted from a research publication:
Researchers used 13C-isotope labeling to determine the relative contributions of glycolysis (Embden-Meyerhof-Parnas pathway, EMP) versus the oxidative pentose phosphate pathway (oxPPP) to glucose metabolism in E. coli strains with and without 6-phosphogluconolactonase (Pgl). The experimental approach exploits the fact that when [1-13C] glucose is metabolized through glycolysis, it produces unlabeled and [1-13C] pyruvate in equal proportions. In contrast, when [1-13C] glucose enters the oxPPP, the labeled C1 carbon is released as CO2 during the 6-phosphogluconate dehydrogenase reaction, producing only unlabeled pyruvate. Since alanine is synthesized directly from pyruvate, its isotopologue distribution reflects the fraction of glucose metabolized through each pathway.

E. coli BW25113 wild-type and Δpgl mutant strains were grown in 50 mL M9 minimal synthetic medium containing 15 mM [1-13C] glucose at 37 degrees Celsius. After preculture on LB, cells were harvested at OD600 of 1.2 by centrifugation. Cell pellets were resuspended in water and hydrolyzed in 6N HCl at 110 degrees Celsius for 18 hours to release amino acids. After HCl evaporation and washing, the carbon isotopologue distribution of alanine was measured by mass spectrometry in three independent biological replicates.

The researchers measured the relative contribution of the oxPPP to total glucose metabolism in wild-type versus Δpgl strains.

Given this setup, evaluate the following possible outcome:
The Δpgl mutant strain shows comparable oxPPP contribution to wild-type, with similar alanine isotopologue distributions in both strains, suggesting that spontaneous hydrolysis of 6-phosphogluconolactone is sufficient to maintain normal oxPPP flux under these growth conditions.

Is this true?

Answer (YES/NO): NO